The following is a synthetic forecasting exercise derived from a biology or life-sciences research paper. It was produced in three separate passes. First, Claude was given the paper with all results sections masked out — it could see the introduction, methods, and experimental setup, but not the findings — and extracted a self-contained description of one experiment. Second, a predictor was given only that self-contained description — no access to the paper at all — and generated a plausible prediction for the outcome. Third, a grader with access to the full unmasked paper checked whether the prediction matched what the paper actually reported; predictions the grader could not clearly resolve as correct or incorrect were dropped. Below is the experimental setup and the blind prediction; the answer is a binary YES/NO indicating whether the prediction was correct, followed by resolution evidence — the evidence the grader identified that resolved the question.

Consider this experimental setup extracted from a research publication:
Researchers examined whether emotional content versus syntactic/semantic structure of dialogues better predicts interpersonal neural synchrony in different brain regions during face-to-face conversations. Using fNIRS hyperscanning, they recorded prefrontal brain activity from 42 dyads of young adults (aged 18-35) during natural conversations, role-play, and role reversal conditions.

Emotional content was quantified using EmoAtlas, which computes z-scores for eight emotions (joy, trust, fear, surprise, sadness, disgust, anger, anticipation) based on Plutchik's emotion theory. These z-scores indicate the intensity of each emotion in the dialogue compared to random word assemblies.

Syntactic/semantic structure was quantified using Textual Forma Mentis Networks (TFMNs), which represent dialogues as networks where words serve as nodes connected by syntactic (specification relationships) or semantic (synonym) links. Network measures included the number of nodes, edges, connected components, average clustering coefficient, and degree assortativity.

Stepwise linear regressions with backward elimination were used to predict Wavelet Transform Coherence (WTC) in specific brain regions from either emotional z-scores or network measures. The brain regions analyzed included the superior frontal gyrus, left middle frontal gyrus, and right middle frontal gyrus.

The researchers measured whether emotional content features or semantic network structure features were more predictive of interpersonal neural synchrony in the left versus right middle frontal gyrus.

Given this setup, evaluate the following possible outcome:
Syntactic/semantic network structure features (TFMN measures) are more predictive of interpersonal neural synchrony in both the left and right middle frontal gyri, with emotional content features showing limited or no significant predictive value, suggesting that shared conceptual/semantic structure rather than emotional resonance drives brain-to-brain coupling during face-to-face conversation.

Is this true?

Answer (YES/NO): NO